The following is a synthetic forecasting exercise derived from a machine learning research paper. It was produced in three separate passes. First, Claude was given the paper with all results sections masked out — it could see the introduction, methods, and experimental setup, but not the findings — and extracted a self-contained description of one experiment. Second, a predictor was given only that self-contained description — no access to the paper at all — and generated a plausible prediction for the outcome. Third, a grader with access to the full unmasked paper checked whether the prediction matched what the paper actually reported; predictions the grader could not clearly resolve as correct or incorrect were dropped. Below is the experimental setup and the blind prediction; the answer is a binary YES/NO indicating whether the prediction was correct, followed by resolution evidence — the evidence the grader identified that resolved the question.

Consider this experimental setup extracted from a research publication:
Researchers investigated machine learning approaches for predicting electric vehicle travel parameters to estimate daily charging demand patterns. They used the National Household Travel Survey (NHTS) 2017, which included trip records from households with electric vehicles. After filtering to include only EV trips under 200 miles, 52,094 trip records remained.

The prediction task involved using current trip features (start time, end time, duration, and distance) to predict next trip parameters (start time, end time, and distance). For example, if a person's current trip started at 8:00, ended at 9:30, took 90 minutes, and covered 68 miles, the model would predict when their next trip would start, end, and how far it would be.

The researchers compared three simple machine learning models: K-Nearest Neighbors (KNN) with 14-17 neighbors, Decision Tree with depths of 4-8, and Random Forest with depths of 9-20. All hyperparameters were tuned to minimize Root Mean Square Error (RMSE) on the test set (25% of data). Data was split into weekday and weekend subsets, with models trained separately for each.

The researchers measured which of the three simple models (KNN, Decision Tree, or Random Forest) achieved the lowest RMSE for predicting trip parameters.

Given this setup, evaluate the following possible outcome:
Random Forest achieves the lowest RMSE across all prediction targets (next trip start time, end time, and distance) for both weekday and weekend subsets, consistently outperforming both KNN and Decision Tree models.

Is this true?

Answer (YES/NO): NO